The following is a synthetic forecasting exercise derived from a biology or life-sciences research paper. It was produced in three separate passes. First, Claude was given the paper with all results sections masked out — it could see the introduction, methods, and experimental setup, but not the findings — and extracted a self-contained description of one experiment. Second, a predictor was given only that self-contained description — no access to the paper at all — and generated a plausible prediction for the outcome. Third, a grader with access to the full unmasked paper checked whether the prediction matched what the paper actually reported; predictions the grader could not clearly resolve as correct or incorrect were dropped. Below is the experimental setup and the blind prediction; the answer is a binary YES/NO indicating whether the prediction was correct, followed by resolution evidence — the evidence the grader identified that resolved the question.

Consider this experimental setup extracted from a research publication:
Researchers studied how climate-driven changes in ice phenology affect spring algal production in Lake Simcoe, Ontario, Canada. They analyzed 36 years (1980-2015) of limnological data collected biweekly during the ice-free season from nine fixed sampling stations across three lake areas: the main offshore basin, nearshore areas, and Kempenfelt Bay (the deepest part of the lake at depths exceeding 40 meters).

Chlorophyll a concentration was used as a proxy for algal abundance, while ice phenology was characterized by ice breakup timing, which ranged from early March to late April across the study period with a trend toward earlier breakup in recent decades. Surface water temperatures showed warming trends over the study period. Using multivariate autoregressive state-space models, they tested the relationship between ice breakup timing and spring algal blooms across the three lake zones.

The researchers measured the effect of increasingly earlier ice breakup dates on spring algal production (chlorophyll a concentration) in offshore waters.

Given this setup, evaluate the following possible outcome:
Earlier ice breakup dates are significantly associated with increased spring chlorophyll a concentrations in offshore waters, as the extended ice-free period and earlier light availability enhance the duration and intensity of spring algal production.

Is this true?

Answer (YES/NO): NO